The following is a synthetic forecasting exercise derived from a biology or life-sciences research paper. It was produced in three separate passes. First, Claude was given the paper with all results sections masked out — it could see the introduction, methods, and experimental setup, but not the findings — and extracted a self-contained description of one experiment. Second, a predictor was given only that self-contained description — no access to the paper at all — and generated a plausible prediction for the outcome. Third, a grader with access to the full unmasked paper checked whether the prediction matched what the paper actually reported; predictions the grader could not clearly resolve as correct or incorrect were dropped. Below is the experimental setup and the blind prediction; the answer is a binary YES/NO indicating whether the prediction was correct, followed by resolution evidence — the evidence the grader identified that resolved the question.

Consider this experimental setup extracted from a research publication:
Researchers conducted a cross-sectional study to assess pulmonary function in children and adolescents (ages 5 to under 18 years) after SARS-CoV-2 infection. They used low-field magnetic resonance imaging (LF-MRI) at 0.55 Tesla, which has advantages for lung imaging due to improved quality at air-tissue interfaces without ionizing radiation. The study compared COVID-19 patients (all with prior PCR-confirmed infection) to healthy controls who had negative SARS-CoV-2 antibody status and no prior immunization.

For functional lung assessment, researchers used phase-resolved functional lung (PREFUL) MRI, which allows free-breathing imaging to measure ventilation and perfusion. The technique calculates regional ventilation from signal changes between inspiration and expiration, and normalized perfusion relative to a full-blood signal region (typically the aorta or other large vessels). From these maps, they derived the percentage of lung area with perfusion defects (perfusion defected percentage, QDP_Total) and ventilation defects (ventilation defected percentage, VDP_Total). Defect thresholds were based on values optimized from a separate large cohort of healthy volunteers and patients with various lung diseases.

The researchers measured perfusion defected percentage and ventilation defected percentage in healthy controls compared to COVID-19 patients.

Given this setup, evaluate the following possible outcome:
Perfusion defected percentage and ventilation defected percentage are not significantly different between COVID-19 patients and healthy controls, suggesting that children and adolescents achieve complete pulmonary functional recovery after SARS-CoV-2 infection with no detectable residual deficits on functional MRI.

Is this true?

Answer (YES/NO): NO